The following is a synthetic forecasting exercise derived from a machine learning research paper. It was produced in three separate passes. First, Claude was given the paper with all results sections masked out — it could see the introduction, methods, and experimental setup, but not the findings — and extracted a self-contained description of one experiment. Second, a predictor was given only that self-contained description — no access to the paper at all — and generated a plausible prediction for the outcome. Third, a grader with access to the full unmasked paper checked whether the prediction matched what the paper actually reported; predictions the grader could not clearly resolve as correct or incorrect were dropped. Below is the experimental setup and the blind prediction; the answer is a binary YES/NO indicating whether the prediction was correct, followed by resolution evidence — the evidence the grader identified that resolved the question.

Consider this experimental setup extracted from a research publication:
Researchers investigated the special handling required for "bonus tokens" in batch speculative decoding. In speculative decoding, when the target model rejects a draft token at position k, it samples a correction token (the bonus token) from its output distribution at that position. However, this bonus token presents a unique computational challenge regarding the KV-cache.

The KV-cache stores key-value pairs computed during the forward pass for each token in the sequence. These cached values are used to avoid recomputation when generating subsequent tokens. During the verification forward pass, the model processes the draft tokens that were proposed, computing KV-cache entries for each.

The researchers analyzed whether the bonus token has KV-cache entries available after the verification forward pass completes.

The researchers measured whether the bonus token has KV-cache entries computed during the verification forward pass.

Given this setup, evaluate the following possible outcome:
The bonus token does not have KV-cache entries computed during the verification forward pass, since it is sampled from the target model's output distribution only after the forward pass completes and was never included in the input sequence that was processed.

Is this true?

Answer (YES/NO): YES